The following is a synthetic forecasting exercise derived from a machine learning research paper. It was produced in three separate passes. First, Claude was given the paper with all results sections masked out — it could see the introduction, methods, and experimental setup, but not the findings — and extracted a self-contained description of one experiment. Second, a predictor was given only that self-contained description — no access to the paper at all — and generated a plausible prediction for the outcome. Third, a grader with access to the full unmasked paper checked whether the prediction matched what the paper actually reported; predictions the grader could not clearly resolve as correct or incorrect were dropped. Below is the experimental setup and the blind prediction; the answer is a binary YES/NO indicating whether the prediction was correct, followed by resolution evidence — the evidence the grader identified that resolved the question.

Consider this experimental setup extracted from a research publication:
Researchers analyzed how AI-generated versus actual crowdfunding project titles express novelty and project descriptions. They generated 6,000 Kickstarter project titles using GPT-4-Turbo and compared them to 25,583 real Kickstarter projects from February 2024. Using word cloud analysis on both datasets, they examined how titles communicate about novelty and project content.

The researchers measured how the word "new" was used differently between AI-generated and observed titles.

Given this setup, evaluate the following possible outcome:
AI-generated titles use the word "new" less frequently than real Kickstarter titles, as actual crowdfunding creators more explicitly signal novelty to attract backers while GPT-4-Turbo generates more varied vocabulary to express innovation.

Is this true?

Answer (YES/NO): YES